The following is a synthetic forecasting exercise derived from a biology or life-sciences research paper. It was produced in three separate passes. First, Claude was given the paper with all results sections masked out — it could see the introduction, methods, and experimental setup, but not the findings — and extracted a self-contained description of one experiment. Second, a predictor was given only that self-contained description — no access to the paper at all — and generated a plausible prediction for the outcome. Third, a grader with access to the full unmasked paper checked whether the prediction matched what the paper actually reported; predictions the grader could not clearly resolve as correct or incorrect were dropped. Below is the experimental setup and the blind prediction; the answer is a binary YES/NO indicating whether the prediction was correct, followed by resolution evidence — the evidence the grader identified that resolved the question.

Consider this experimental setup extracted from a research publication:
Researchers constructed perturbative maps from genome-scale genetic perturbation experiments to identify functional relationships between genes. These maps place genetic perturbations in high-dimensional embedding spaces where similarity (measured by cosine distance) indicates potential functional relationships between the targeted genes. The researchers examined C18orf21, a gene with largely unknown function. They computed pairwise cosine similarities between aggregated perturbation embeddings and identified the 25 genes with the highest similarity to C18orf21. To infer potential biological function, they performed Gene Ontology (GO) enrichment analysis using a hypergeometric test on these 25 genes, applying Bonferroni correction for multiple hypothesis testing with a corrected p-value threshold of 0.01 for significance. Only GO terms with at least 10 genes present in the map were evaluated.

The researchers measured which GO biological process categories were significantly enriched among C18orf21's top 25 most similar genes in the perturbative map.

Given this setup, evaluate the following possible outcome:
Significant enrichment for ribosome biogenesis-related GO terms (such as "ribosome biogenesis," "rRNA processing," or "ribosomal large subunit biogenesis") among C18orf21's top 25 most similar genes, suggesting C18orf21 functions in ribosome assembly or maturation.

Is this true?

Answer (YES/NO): YES